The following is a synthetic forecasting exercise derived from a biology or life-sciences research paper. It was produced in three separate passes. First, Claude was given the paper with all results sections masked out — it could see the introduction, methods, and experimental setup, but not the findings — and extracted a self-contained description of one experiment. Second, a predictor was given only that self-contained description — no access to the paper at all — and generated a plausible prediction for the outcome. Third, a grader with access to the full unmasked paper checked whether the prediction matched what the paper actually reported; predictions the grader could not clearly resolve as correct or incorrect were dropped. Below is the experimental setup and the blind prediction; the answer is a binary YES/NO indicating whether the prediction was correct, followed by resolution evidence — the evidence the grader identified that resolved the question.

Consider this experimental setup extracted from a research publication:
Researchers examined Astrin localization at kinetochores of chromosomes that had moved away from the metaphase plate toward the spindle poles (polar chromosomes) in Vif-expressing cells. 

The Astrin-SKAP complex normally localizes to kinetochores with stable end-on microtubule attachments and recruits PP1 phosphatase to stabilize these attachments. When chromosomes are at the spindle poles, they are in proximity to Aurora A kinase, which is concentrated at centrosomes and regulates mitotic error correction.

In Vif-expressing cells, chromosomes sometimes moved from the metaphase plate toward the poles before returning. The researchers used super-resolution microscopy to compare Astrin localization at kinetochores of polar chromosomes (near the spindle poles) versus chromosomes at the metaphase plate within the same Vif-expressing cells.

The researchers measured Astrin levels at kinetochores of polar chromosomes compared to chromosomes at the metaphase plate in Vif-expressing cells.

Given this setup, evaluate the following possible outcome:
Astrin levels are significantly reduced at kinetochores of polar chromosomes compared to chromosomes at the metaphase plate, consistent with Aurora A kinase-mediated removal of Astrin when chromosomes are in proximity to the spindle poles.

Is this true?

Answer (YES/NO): YES